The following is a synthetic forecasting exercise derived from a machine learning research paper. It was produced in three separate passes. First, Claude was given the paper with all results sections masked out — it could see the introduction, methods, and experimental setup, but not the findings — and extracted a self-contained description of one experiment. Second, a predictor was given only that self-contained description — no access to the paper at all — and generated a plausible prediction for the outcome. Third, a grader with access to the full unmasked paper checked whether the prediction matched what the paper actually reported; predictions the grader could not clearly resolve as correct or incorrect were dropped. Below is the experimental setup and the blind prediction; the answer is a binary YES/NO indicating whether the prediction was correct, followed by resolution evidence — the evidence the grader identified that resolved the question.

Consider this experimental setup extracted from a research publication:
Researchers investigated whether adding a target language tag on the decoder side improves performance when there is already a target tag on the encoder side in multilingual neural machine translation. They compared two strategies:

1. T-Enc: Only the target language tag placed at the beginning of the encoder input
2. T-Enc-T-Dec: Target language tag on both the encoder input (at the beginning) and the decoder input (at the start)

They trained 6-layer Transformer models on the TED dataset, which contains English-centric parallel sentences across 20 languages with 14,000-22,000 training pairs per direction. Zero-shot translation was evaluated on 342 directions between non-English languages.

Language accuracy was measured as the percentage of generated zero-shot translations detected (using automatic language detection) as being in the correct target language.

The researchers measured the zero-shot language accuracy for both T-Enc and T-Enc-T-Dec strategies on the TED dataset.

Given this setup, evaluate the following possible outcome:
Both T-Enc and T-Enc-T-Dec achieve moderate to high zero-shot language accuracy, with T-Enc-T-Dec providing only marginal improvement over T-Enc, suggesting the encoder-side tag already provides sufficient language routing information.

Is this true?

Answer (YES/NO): YES